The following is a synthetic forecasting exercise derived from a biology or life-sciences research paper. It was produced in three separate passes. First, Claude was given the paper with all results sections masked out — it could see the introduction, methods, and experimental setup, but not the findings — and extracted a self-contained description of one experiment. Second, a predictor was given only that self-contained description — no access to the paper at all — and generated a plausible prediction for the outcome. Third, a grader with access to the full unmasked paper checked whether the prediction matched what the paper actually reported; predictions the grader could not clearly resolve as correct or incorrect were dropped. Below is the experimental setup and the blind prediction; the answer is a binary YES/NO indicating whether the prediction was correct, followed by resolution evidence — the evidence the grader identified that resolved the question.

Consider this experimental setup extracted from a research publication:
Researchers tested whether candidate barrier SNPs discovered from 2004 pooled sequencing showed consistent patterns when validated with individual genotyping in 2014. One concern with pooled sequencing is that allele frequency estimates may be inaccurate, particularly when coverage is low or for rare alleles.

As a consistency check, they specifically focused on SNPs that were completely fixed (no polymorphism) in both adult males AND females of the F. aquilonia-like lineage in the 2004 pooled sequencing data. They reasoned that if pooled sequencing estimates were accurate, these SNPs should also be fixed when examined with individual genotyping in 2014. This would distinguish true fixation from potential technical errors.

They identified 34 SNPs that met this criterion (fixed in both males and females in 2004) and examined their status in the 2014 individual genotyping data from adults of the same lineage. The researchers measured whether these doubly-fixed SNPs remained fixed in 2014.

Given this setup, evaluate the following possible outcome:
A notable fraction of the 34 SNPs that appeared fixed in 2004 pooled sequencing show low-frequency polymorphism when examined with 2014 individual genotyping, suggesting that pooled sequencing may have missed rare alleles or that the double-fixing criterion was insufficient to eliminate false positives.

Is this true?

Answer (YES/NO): NO